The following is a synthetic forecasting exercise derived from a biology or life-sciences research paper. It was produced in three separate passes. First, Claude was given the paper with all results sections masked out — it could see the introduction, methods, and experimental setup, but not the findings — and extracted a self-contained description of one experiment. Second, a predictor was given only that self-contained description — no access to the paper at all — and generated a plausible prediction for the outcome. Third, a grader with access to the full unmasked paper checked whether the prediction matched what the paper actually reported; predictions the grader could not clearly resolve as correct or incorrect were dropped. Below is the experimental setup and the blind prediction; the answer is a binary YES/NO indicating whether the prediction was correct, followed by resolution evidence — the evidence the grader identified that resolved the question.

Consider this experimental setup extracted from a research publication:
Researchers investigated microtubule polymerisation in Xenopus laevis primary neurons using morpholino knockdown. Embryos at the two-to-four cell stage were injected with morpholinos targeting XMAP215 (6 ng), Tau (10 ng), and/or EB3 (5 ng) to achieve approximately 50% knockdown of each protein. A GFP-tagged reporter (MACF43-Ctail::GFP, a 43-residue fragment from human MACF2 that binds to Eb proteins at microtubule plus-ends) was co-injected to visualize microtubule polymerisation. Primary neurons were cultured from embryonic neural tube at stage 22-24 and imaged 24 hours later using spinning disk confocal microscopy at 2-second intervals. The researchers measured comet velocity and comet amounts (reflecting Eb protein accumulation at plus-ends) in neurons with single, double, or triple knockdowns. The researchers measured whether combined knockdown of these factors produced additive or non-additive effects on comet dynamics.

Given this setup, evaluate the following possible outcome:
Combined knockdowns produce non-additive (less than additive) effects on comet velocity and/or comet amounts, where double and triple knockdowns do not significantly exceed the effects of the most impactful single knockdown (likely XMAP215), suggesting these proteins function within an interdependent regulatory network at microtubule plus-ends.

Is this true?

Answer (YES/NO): NO